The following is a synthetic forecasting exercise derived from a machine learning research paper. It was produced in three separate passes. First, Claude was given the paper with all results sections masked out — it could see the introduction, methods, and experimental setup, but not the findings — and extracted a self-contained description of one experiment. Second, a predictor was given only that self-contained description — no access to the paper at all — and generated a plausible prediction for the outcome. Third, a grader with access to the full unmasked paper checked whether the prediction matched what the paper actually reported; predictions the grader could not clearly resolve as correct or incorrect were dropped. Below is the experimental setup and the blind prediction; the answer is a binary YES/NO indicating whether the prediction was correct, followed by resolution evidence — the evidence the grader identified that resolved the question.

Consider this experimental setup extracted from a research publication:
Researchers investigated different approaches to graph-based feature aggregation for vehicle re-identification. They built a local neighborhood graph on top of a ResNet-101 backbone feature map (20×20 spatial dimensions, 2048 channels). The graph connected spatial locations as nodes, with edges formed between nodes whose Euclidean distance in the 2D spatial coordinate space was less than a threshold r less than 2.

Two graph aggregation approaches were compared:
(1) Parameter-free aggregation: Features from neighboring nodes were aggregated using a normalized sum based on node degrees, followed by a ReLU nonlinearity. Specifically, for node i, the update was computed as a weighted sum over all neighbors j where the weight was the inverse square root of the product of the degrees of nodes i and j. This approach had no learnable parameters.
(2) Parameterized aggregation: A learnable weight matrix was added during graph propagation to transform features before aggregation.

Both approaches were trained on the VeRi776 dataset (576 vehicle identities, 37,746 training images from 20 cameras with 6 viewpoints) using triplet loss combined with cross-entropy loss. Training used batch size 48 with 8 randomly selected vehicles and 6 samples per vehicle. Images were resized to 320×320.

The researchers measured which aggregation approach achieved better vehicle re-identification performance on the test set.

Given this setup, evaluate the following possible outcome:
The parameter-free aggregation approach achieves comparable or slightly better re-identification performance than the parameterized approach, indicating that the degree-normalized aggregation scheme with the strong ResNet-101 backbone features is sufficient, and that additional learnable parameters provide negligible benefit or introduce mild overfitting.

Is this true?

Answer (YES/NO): NO